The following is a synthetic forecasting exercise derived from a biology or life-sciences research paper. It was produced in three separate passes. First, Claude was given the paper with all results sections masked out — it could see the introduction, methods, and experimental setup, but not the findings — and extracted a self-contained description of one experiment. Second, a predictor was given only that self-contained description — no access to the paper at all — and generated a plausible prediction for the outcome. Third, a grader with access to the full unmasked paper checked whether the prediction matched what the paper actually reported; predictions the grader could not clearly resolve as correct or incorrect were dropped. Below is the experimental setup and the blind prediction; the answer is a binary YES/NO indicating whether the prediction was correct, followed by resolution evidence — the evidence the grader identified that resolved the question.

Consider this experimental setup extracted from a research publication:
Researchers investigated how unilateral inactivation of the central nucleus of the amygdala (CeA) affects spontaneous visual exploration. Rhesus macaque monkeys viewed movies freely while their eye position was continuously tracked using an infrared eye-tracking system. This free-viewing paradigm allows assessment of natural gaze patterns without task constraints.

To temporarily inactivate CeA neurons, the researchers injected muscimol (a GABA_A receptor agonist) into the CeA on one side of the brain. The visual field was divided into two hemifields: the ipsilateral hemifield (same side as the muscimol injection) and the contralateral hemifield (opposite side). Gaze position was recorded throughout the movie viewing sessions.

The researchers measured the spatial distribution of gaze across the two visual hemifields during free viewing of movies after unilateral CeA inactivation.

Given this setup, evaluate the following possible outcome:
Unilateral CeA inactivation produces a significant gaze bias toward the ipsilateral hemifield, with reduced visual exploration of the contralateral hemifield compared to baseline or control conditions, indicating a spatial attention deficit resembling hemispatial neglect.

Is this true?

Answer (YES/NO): YES